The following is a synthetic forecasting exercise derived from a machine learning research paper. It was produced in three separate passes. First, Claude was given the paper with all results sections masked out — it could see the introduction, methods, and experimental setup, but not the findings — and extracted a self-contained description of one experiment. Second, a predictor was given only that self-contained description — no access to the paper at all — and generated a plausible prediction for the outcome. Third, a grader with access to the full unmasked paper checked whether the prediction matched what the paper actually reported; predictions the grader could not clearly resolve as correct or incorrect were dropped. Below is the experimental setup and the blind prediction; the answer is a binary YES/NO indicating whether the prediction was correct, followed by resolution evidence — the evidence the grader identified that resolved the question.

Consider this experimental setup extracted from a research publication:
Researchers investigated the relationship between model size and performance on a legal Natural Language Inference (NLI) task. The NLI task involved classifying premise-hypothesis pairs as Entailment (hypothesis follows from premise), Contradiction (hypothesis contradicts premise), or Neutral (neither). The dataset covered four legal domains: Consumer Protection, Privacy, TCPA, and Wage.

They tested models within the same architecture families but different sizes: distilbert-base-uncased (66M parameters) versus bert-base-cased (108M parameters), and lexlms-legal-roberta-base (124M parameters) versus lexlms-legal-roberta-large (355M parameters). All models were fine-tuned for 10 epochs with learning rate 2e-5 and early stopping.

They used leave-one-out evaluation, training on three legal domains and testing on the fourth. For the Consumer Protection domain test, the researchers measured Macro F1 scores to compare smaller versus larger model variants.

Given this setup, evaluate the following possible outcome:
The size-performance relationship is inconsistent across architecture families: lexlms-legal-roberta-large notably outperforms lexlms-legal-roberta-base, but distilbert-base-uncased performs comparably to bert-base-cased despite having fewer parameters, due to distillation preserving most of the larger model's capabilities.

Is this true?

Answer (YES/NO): NO